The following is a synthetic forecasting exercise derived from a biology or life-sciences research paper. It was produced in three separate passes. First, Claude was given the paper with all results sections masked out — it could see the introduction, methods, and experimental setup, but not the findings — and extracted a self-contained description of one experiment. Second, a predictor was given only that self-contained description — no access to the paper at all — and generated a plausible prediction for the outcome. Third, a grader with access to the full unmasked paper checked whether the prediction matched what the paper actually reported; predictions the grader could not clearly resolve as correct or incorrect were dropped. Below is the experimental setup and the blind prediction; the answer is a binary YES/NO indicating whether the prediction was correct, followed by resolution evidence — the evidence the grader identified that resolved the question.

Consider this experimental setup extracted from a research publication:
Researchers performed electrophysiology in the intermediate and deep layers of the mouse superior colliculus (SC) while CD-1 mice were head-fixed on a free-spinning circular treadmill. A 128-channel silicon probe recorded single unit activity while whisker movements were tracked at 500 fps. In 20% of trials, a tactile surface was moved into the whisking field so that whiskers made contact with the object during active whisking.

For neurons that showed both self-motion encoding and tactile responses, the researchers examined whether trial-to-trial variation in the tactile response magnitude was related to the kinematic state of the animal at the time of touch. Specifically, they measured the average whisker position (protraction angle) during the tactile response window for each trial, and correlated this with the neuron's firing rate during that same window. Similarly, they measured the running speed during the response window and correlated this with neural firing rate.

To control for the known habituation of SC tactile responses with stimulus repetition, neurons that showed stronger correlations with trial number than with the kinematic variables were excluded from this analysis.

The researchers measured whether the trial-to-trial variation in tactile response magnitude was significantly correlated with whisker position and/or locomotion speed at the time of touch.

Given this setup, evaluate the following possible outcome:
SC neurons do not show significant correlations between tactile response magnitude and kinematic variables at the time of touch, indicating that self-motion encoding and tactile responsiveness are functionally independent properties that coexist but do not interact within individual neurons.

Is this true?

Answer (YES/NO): NO